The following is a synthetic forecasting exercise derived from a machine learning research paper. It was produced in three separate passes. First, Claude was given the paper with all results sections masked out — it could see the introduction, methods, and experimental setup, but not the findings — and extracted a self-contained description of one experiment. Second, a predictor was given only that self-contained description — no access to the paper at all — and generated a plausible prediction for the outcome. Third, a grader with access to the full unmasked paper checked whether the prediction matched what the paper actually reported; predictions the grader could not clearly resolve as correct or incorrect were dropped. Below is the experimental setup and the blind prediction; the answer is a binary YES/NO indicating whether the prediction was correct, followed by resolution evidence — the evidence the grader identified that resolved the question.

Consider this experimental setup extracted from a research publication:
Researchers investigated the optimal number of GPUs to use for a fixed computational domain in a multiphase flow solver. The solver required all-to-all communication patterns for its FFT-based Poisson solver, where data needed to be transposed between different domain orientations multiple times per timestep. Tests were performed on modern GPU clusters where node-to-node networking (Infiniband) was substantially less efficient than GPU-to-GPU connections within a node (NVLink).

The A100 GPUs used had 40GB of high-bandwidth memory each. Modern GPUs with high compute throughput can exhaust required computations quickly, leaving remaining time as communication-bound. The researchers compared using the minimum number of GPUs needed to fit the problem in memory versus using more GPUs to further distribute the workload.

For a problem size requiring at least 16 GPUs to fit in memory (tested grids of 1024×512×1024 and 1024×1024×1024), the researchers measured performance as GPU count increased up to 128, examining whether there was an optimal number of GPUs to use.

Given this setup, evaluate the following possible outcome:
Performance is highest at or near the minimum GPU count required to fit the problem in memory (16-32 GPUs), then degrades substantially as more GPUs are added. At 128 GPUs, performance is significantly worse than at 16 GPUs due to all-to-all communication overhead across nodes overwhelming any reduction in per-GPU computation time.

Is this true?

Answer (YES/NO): NO